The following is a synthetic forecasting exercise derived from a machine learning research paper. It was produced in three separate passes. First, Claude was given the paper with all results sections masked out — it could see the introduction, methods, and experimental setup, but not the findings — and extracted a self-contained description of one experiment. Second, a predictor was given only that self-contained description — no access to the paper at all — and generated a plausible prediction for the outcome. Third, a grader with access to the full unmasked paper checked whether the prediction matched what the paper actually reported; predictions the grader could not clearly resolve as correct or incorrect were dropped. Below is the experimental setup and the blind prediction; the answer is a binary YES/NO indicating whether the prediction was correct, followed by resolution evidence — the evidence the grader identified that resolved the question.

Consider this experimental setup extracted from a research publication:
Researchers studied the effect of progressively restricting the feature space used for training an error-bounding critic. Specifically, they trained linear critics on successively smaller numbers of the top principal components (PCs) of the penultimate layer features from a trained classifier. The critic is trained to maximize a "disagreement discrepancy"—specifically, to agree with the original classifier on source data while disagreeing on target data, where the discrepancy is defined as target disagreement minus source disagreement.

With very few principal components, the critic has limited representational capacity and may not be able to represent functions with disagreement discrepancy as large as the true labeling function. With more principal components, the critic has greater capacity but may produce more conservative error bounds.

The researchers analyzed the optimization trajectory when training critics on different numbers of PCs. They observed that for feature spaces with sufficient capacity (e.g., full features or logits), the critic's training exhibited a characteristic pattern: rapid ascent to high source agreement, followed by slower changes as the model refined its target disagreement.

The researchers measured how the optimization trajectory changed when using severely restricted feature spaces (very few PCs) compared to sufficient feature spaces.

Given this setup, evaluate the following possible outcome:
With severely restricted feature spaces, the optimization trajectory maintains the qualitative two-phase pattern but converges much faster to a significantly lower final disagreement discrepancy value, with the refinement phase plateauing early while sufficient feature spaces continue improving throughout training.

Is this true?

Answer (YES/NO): NO